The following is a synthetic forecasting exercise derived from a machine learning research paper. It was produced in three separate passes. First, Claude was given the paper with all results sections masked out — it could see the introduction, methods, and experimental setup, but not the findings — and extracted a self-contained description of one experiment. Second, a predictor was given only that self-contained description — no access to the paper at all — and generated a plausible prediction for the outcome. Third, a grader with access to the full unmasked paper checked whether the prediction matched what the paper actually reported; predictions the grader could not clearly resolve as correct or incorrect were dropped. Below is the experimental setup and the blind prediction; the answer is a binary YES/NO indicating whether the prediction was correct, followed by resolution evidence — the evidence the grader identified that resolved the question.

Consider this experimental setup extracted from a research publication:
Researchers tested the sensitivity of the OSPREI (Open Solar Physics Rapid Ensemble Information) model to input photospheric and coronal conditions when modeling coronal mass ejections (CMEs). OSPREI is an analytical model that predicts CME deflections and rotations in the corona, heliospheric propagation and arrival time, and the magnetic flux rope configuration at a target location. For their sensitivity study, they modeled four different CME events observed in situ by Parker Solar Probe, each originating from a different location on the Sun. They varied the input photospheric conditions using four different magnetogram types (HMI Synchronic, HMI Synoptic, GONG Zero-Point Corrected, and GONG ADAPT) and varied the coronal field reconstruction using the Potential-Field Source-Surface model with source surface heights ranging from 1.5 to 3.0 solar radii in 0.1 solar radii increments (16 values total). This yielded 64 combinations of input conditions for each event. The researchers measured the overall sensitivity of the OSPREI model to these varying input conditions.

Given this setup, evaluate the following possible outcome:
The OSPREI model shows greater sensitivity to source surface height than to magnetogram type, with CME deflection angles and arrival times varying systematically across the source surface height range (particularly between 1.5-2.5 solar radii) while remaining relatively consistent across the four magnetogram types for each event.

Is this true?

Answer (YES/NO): NO